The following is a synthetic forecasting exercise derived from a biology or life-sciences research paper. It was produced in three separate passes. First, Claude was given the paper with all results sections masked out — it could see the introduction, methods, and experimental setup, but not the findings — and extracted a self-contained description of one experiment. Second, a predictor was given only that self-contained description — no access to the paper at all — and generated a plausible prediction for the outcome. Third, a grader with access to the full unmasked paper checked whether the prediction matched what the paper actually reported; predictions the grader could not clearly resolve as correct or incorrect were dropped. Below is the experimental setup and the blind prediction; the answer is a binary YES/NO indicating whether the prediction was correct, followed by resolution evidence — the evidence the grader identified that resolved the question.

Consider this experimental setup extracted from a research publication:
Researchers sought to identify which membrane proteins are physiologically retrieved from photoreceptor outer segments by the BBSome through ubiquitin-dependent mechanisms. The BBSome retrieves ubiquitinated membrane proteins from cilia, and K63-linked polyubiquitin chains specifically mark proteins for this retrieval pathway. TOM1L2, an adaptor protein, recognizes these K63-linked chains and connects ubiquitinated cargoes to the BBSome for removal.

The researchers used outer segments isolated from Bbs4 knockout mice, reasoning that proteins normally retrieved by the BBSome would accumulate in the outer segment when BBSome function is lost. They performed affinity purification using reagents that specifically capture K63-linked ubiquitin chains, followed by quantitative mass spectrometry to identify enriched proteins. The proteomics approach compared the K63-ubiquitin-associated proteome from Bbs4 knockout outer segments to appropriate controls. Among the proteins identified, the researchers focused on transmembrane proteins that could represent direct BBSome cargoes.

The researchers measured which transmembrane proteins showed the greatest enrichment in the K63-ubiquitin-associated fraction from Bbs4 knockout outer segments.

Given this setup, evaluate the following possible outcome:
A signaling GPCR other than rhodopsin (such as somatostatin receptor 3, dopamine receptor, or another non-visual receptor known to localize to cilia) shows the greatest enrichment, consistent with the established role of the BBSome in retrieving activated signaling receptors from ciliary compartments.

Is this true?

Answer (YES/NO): NO